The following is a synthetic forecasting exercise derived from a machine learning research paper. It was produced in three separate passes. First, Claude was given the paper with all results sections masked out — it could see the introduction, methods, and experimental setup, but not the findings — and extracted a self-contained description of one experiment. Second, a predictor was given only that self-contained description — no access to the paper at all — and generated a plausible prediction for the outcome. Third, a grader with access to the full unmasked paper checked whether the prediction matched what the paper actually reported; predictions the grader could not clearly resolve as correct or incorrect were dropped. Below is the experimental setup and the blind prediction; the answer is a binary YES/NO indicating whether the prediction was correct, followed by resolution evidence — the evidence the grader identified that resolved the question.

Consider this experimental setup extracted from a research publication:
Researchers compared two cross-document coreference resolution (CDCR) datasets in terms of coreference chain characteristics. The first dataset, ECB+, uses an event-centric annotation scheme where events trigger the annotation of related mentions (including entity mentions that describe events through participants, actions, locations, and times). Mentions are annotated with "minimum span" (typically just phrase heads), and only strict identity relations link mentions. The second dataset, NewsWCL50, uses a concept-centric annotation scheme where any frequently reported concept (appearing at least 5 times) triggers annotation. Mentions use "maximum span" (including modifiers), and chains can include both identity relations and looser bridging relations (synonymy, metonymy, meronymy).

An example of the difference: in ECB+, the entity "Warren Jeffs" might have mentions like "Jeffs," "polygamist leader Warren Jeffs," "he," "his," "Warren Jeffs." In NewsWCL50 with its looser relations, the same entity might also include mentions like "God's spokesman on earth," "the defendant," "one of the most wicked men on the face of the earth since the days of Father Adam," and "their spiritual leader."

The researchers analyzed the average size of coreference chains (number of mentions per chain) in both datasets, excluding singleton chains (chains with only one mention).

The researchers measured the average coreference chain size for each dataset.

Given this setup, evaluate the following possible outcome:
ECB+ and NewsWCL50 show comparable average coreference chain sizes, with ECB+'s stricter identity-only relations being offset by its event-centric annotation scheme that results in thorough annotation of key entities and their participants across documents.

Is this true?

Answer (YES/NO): NO